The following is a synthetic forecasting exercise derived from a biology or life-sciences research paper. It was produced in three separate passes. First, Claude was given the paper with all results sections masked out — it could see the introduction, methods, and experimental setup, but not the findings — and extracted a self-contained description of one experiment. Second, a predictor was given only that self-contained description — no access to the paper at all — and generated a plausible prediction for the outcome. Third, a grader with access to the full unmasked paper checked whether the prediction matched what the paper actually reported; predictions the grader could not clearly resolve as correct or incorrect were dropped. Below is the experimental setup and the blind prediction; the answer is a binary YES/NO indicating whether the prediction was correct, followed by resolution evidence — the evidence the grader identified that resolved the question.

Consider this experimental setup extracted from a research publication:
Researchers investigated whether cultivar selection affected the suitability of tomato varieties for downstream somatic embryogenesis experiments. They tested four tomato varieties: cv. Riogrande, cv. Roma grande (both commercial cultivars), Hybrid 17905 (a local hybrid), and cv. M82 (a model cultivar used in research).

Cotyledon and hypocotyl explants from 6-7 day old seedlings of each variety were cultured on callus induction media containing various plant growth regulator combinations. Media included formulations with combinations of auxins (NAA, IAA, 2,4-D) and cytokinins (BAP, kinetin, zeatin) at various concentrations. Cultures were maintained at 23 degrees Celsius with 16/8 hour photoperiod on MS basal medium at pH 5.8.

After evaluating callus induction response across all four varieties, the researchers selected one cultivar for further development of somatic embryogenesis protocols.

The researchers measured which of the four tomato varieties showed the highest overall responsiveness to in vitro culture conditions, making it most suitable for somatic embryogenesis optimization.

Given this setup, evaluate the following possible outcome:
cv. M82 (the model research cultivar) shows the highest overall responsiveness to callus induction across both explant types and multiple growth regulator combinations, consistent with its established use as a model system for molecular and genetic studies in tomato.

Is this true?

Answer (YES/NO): NO